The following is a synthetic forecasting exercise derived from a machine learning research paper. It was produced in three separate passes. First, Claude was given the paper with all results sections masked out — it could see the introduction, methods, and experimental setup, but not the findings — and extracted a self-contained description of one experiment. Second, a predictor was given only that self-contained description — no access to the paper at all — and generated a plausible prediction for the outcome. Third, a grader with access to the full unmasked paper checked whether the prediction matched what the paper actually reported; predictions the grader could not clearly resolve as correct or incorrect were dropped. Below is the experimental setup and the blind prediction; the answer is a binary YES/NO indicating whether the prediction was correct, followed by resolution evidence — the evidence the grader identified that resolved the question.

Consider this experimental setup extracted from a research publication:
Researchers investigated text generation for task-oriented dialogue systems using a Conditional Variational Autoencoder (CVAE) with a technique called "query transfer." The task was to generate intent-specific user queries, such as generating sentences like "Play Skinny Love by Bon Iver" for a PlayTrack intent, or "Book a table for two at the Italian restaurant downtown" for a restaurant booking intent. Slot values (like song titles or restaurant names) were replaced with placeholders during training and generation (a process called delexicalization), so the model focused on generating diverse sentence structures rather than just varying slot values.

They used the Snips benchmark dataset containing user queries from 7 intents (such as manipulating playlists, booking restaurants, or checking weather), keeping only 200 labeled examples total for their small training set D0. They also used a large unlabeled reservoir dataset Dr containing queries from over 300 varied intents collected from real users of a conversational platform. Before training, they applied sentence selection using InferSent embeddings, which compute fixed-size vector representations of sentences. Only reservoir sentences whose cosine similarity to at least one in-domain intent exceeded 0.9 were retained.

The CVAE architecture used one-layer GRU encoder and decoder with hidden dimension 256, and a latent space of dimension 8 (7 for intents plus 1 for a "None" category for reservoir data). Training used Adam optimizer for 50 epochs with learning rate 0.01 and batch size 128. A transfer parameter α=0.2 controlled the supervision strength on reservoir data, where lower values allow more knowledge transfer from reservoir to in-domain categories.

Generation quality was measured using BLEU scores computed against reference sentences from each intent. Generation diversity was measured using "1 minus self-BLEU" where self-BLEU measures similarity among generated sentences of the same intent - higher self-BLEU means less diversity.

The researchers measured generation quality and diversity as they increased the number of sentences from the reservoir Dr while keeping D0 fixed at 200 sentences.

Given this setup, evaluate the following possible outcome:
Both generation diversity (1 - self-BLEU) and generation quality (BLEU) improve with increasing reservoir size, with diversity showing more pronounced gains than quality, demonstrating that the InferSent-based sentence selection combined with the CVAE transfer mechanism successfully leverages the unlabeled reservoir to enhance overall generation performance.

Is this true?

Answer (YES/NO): NO